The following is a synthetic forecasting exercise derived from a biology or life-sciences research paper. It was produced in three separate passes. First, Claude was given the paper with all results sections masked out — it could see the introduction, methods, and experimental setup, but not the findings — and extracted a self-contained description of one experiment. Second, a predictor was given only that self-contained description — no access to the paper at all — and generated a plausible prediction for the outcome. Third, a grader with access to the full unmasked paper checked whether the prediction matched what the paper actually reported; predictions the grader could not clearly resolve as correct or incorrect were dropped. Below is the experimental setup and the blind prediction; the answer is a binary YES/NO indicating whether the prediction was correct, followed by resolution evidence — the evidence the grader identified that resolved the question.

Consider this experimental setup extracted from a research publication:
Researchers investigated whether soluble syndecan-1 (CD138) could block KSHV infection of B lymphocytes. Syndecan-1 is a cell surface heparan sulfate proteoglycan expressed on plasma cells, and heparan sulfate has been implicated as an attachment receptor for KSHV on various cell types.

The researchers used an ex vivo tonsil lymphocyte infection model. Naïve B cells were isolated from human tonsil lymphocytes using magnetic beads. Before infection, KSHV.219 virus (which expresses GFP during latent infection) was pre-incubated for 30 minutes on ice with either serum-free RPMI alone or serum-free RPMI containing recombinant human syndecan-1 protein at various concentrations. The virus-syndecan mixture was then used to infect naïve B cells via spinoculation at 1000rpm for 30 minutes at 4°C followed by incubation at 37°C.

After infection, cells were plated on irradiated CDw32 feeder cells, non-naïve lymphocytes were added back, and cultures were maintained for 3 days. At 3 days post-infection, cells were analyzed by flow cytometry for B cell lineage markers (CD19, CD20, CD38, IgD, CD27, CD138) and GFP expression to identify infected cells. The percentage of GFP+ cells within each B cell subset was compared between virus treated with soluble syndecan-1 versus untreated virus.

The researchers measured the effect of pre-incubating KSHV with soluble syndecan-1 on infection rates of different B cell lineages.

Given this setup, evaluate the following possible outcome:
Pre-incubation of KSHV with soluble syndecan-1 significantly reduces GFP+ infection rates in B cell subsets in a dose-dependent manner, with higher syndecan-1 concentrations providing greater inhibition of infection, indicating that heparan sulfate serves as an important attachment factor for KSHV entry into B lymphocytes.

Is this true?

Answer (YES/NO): NO